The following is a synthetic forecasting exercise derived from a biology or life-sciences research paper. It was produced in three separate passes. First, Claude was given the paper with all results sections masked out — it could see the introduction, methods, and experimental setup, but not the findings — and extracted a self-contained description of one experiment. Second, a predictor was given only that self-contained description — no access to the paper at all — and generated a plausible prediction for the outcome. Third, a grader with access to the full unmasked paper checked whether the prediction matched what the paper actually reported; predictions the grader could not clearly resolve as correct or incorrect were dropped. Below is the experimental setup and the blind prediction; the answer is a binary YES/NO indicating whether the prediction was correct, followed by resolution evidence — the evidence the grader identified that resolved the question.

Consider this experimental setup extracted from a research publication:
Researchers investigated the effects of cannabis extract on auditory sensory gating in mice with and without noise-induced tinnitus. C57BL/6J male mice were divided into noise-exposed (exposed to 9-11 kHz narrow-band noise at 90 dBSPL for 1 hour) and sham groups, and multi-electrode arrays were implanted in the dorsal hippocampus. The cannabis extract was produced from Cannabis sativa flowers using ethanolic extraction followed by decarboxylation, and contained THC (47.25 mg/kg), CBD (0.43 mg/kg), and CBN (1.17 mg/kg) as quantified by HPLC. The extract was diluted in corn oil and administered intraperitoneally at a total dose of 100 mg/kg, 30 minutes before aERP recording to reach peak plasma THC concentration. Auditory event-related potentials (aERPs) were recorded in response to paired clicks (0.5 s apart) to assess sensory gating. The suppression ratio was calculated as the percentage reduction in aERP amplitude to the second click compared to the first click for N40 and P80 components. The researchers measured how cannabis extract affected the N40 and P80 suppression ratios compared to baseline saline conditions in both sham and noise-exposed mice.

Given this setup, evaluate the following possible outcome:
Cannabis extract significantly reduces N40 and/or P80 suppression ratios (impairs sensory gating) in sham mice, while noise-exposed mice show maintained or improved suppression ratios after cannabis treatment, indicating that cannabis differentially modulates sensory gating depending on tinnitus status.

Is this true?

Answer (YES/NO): NO